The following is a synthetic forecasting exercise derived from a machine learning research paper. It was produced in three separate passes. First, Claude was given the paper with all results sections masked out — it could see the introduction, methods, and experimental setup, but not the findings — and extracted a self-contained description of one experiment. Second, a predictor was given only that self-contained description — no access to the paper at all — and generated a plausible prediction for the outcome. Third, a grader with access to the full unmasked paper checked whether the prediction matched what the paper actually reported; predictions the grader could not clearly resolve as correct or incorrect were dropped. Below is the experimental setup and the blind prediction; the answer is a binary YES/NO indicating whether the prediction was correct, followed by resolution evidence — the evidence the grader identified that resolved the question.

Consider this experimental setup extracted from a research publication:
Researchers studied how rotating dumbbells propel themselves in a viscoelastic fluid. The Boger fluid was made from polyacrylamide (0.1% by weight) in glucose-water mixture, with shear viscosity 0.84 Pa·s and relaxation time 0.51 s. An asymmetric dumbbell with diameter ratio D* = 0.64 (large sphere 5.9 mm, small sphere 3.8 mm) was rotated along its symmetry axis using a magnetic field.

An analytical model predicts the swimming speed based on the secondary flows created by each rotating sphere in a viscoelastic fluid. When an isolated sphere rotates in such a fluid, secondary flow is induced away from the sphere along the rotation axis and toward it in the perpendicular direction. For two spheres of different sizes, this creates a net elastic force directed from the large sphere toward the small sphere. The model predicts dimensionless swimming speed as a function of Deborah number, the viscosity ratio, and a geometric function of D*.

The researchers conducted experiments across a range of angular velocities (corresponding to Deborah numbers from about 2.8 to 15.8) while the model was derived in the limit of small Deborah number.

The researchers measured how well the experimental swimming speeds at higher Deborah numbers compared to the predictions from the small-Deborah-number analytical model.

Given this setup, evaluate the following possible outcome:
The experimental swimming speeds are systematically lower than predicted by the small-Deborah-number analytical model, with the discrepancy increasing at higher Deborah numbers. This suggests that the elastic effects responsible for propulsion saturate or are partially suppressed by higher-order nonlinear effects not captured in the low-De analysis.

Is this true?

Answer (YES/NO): NO